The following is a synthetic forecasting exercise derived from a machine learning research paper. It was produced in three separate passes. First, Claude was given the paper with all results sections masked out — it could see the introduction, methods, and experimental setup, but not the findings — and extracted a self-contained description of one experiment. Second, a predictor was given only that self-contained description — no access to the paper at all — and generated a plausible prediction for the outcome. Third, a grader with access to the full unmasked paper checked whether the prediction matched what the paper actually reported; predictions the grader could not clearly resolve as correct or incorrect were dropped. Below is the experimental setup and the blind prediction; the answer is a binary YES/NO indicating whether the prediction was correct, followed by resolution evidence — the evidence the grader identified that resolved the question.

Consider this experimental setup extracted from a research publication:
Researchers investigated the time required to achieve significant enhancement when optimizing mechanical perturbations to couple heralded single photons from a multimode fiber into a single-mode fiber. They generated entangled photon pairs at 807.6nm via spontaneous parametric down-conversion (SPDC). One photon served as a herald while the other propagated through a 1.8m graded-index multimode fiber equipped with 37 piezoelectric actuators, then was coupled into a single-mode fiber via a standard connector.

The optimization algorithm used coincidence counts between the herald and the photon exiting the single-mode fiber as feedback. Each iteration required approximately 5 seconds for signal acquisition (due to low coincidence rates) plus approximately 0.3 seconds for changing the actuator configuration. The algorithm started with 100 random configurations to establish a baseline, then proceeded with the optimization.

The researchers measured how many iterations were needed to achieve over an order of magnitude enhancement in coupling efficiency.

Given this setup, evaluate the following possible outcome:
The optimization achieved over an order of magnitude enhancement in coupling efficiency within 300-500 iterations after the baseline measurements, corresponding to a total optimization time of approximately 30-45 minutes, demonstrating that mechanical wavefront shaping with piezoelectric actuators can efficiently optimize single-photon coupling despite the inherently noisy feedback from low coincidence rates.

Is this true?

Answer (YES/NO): NO